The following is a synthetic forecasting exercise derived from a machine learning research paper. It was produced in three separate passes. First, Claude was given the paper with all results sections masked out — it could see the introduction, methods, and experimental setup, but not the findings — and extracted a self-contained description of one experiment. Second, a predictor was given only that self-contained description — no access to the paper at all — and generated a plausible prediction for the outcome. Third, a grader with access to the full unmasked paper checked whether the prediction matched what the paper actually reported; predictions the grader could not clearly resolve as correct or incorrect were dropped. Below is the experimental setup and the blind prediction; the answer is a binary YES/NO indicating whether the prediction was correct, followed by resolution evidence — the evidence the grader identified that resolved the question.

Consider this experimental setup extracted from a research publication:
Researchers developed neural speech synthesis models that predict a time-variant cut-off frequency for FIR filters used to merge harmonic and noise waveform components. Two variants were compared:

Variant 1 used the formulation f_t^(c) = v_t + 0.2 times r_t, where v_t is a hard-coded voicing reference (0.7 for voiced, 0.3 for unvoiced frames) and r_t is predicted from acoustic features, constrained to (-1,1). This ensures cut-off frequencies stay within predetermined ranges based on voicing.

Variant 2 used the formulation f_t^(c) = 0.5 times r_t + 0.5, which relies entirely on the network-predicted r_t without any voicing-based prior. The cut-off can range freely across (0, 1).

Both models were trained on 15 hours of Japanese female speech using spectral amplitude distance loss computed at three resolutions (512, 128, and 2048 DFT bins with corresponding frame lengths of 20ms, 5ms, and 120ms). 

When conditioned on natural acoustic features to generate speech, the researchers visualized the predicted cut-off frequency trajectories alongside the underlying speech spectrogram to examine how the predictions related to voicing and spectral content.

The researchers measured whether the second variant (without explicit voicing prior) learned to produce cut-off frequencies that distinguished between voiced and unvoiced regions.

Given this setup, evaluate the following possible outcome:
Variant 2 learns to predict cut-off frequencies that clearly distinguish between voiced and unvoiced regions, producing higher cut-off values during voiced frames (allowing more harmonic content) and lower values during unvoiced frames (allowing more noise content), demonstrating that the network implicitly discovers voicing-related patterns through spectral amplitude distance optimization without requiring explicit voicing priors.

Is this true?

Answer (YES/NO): NO